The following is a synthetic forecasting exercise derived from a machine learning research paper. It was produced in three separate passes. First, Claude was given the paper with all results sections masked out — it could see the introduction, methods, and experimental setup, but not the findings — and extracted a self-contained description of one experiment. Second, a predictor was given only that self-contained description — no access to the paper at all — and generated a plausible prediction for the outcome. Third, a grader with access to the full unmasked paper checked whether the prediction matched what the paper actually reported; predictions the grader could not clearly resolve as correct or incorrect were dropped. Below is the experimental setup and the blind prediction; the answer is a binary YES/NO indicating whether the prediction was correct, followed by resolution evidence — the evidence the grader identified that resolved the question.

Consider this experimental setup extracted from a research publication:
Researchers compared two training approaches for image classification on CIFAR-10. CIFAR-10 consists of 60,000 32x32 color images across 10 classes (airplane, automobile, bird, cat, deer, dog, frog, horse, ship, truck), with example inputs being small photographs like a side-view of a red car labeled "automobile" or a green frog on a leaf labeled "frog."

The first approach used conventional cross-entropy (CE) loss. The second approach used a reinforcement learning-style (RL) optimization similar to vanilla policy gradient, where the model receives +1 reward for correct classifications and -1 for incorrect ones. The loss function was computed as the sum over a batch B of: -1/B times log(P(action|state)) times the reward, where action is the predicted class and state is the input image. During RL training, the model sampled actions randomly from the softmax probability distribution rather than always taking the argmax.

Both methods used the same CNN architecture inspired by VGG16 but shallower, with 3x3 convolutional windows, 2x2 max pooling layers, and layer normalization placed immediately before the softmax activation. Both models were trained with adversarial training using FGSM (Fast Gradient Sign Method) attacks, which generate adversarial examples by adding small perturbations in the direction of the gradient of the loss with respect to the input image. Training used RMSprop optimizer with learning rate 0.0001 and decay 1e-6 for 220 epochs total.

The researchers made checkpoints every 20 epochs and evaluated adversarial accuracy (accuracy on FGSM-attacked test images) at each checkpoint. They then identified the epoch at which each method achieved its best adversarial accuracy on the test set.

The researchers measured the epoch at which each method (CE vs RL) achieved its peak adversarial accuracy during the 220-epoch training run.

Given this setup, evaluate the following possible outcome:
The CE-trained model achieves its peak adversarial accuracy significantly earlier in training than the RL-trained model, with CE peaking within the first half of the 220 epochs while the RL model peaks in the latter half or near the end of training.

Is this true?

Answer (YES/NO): YES